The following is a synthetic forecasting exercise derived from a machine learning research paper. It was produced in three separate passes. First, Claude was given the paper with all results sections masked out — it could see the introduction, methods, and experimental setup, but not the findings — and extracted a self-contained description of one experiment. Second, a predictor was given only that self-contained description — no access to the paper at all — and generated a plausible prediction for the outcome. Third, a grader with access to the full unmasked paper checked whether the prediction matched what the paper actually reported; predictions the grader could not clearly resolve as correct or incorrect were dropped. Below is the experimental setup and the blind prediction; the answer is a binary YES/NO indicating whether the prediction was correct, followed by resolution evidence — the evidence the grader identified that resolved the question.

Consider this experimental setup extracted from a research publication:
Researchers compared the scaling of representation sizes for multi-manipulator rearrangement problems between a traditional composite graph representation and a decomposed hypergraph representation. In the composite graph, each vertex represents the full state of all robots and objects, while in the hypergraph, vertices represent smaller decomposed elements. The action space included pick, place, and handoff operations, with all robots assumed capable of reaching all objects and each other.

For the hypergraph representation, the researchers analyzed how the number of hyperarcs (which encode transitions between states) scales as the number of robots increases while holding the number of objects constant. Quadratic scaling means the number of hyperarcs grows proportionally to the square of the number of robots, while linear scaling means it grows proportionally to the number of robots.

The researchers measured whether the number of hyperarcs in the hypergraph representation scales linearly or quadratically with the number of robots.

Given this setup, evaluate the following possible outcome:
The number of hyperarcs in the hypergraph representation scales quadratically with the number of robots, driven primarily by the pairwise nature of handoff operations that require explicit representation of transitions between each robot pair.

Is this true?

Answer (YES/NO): YES